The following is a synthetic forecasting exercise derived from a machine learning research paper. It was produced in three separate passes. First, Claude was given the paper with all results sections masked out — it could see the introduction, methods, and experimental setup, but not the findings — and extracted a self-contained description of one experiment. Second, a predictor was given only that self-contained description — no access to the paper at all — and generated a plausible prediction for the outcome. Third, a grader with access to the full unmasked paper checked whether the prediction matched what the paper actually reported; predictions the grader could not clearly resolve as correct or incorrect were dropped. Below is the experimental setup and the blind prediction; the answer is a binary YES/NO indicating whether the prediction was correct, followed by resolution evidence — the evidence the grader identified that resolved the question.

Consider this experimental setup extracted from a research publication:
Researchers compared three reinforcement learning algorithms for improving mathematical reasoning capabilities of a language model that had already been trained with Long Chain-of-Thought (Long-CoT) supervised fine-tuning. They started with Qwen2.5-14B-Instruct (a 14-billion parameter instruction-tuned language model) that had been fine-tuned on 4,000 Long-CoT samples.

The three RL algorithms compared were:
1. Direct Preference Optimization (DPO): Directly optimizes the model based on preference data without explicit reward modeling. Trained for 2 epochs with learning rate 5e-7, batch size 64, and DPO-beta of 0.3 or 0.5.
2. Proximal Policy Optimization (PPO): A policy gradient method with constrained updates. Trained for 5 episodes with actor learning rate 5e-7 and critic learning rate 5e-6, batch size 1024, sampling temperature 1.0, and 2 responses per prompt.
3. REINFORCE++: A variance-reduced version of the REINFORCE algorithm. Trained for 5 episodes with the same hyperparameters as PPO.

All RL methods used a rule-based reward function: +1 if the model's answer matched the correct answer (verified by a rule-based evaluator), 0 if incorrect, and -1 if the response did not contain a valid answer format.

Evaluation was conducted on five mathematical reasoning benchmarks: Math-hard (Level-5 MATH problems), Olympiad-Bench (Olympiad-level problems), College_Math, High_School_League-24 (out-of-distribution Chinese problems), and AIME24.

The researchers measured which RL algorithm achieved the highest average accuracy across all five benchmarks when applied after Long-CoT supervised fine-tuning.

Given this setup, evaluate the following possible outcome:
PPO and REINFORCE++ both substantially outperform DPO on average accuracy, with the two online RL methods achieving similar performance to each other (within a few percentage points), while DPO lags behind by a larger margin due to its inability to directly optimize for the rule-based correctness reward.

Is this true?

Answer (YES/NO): NO